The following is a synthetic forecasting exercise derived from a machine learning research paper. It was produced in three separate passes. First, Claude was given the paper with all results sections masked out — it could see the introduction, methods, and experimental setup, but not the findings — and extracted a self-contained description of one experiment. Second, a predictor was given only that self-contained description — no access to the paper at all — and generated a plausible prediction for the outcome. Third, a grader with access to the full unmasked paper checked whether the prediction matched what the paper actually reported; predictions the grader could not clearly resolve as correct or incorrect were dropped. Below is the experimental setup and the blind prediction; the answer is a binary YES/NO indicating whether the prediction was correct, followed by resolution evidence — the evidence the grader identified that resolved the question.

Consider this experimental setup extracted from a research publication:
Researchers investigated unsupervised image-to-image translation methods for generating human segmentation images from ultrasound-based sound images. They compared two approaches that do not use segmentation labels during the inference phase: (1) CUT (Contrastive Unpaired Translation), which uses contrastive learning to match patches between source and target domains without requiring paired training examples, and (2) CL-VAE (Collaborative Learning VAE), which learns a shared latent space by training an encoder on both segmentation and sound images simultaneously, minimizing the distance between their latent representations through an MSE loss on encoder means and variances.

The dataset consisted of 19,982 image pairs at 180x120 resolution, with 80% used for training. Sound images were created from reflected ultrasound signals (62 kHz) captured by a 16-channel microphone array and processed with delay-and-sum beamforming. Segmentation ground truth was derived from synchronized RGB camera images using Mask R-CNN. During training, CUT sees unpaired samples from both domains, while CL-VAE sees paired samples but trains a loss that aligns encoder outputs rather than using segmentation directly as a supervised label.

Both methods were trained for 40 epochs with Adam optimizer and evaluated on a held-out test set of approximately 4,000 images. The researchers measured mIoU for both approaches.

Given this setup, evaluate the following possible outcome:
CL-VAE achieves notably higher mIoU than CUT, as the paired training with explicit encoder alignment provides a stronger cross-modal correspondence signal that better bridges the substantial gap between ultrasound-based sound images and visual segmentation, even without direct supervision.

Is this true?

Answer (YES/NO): YES